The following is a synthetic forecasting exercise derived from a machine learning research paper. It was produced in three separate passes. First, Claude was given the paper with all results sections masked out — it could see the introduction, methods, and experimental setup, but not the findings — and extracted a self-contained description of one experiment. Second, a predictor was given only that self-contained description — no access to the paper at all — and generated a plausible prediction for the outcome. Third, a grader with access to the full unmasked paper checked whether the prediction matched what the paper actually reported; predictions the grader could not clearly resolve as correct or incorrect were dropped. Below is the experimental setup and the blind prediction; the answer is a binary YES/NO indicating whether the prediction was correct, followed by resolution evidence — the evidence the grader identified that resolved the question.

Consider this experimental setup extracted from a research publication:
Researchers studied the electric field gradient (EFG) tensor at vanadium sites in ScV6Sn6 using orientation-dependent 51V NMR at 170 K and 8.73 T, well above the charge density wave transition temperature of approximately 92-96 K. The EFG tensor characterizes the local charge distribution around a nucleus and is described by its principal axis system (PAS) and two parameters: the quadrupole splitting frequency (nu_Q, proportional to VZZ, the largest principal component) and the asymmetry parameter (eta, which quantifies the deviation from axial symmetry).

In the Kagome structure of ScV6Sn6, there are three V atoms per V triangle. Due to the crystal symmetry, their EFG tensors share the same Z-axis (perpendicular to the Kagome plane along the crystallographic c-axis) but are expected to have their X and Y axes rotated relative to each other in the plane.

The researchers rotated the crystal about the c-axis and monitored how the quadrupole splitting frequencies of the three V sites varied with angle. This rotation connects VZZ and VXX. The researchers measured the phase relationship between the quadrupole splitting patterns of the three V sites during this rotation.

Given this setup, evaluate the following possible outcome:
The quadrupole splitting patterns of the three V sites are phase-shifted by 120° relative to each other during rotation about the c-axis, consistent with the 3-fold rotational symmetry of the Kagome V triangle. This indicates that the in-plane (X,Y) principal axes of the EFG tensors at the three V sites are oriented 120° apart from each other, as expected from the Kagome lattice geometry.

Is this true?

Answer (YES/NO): NO